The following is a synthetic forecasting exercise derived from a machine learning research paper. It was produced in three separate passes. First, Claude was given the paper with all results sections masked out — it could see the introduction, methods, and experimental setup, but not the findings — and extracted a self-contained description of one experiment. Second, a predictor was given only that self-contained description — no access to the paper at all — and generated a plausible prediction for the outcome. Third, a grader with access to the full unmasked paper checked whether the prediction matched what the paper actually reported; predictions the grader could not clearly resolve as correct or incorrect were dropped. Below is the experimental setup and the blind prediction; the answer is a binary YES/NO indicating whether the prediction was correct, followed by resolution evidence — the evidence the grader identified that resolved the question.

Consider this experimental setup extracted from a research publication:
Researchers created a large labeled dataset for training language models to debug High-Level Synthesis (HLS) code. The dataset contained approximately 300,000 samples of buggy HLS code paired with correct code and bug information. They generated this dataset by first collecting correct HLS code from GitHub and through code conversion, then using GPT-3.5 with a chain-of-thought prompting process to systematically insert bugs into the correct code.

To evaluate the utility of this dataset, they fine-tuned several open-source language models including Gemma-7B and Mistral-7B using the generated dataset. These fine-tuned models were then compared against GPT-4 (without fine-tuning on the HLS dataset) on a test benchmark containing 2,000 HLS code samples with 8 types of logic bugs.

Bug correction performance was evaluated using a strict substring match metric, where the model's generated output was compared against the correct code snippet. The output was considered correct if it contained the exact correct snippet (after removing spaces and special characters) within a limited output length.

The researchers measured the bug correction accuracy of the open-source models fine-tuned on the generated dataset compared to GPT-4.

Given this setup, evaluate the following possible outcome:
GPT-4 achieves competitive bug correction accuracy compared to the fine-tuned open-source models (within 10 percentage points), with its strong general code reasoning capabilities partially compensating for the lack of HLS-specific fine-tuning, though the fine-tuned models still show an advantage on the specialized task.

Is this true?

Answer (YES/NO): YES